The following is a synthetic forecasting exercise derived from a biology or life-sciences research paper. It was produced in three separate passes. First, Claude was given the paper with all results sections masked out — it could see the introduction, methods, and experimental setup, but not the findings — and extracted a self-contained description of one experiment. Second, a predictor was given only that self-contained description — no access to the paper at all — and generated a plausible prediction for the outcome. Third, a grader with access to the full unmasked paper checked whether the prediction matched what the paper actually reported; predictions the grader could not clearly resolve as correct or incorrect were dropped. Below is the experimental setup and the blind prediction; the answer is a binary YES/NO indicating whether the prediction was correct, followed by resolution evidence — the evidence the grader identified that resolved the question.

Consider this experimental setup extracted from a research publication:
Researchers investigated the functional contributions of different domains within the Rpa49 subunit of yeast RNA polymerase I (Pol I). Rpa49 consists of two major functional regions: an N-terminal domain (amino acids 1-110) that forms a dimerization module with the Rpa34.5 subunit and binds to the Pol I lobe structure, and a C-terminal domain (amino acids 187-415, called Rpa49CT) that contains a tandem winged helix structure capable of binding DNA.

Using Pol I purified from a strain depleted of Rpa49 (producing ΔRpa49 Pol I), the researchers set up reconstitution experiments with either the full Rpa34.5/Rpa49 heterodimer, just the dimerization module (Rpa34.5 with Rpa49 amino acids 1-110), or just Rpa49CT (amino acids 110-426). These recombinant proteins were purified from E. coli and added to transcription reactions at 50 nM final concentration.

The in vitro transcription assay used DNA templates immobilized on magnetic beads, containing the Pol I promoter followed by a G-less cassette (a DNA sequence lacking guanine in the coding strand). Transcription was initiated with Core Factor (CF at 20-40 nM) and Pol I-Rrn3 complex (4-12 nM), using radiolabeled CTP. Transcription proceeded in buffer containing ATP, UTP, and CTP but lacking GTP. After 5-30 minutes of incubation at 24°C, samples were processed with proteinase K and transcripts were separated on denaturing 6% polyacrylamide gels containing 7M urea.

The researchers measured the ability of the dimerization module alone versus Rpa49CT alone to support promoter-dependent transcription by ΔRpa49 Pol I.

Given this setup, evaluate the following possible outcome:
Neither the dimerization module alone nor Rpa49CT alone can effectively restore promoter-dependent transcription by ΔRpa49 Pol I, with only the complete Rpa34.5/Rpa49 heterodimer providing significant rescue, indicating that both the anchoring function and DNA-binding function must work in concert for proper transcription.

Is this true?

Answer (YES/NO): NO